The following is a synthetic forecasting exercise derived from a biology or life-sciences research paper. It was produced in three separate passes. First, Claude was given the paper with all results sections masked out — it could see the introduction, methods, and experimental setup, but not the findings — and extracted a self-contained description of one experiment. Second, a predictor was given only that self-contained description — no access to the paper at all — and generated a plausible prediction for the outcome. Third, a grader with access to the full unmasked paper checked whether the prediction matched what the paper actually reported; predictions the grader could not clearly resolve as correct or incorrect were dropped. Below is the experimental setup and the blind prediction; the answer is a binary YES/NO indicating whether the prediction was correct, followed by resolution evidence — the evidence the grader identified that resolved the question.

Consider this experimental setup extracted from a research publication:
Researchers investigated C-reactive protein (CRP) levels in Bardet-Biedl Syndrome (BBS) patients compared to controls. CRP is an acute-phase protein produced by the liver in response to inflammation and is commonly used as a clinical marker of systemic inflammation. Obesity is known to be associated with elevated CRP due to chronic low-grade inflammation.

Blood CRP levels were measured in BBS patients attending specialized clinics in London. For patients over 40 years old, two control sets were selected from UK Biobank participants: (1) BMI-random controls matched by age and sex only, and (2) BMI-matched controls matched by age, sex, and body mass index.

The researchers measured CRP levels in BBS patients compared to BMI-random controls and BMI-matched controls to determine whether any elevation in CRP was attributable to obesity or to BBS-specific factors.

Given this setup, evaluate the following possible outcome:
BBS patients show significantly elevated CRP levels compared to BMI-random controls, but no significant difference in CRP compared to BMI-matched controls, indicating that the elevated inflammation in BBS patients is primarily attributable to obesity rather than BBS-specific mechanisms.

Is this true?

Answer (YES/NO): NO